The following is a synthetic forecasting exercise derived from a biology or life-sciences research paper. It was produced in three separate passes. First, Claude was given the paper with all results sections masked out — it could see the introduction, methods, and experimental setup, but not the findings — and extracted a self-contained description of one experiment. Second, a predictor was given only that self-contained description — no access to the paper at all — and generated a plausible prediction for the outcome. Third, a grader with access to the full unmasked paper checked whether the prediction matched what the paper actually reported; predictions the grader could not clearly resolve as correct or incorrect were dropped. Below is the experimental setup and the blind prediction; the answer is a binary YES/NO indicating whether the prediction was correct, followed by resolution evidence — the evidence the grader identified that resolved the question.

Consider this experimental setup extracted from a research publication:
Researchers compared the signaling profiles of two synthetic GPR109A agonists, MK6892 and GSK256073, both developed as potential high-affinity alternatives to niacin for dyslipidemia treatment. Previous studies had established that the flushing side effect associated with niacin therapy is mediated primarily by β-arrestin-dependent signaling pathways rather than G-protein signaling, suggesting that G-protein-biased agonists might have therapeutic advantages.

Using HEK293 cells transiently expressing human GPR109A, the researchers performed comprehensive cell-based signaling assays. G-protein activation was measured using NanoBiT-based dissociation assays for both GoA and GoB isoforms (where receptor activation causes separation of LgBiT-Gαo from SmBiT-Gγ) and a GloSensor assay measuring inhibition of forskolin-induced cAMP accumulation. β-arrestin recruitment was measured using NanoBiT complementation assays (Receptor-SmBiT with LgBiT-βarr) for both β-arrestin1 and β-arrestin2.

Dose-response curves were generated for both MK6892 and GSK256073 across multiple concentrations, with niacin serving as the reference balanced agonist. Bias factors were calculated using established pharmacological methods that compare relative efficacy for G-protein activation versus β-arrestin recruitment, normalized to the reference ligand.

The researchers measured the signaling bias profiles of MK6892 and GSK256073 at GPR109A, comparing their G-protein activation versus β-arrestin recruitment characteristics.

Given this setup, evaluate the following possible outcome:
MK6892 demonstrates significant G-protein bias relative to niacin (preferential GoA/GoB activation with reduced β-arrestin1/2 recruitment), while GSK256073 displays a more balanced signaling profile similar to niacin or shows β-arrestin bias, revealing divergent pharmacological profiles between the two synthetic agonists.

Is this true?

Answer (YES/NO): NO